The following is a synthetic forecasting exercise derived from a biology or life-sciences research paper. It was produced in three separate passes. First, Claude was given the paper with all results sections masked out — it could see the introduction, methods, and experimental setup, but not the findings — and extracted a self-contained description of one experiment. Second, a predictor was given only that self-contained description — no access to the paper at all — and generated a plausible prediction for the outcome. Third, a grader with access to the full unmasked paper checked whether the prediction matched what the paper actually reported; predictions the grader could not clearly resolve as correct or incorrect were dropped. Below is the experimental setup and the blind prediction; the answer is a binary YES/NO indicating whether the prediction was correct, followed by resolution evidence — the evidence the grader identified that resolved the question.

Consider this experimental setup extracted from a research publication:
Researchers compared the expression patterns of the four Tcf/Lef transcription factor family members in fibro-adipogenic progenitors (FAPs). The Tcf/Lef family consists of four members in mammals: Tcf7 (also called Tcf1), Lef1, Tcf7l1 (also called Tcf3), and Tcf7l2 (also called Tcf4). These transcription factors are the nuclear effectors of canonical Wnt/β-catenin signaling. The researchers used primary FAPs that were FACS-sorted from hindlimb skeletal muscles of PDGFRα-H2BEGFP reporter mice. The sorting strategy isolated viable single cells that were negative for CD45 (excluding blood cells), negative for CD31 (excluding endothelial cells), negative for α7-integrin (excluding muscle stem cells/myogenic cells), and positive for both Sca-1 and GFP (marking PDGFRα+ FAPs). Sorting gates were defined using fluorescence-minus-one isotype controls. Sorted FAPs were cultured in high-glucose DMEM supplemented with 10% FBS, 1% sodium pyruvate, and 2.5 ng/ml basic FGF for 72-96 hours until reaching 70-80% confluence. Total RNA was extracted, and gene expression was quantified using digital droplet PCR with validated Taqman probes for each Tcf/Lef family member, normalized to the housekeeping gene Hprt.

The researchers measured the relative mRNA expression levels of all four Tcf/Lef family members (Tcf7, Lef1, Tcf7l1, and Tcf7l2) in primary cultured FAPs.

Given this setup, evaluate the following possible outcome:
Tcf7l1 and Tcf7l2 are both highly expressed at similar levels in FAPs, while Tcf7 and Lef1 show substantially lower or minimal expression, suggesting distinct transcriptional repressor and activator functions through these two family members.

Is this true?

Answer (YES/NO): YES